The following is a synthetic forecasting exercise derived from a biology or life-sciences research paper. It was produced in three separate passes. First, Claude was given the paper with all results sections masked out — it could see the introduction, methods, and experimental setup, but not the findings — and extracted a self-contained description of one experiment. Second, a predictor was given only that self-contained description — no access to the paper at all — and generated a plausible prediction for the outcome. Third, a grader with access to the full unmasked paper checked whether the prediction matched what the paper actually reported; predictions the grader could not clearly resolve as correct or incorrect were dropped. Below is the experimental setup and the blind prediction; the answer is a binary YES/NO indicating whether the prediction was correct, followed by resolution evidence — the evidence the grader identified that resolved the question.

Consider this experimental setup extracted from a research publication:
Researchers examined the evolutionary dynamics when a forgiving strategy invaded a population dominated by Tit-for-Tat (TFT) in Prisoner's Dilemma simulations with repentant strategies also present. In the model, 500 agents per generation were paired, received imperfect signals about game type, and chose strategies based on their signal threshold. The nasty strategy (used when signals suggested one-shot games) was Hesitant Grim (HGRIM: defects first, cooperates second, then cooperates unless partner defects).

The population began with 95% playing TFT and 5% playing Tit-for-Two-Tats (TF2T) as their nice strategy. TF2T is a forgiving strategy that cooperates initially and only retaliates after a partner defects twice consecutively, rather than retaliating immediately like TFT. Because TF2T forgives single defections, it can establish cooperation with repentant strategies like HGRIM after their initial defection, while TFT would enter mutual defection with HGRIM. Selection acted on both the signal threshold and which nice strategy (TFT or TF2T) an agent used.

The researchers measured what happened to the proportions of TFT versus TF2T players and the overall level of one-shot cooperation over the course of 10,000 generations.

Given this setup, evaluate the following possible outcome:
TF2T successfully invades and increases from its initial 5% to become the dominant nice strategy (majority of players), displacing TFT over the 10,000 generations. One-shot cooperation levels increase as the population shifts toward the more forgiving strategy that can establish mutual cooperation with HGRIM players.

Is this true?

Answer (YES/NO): NO